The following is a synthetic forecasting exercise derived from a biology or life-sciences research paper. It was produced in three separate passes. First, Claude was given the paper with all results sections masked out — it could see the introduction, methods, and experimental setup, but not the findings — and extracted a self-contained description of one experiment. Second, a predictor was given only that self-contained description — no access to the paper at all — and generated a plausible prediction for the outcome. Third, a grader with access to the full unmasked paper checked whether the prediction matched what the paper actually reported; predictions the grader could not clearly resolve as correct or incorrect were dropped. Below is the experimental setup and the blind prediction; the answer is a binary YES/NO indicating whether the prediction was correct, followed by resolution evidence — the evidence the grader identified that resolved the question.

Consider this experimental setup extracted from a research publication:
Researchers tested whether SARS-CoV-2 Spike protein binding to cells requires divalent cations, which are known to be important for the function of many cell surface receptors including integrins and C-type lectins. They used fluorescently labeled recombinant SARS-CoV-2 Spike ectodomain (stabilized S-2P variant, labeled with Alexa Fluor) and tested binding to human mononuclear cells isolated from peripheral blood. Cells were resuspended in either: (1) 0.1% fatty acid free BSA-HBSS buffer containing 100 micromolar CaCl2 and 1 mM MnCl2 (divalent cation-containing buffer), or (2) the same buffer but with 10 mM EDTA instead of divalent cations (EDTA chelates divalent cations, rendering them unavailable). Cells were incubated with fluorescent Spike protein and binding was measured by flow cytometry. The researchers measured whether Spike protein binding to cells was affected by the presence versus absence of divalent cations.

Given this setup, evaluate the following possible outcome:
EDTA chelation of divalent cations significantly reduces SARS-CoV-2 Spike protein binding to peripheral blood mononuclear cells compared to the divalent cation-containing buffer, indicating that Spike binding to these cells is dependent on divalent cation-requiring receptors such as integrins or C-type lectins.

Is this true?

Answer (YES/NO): YES